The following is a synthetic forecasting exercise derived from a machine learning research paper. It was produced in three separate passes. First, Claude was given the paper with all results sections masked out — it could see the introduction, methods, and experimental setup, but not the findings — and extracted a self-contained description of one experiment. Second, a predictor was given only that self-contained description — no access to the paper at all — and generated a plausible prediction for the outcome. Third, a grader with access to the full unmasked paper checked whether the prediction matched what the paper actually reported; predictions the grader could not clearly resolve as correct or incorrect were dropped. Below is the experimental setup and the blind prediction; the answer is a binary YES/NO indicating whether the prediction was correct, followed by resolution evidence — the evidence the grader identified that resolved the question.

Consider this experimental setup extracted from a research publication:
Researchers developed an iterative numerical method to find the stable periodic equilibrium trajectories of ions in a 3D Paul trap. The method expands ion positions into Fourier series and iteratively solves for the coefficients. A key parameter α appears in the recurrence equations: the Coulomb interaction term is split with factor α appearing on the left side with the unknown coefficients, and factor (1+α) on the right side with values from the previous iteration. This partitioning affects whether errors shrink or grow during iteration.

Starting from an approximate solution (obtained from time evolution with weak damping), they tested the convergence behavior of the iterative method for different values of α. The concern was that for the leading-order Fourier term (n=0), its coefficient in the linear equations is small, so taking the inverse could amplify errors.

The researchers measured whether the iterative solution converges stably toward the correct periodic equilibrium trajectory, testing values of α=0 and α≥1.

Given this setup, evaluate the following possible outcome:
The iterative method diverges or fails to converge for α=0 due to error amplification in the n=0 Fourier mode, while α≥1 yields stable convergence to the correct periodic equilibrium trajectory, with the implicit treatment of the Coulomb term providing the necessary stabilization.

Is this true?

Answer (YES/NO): YES